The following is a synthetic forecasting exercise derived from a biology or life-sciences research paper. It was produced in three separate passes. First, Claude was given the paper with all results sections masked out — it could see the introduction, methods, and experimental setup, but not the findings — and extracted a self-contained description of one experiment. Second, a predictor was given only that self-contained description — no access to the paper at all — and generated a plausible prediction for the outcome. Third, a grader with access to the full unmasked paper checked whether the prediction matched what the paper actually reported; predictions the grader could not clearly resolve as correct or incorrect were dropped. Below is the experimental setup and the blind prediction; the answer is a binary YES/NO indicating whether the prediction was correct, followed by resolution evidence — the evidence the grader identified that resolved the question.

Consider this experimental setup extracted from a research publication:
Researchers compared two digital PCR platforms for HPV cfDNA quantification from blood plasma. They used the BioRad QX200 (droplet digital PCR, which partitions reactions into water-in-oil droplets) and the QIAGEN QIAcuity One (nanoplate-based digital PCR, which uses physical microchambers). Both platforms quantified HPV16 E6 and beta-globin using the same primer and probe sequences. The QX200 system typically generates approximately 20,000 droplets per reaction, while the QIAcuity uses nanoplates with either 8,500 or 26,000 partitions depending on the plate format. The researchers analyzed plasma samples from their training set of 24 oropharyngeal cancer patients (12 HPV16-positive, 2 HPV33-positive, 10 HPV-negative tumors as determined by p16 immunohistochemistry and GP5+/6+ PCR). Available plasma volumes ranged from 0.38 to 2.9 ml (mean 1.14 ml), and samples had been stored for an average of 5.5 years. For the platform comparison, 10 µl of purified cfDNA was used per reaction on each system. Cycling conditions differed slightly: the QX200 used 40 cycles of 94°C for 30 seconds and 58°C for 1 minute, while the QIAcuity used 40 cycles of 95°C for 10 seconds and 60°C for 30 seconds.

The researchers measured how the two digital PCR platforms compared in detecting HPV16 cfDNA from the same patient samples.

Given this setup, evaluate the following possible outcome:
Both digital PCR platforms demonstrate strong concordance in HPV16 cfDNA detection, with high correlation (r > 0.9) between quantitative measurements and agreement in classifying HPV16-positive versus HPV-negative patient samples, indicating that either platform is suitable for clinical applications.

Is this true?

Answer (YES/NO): NO